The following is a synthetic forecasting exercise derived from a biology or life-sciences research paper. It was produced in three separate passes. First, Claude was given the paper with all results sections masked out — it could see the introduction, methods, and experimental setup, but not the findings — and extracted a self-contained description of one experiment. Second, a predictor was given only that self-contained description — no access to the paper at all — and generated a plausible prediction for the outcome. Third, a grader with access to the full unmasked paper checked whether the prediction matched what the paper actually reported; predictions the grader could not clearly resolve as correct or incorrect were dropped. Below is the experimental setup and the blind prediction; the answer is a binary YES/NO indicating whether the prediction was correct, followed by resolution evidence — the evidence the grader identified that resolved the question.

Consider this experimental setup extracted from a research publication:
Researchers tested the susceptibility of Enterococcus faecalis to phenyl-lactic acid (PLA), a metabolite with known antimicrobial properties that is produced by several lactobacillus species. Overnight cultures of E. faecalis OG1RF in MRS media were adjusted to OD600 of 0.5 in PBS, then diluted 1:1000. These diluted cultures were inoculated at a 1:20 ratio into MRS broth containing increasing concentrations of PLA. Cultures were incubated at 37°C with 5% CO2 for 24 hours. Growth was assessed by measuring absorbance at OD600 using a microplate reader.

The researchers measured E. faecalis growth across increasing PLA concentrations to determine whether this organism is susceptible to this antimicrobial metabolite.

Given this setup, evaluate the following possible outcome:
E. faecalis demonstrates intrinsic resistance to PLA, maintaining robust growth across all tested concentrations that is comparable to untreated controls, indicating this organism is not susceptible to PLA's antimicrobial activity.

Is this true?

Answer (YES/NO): NO